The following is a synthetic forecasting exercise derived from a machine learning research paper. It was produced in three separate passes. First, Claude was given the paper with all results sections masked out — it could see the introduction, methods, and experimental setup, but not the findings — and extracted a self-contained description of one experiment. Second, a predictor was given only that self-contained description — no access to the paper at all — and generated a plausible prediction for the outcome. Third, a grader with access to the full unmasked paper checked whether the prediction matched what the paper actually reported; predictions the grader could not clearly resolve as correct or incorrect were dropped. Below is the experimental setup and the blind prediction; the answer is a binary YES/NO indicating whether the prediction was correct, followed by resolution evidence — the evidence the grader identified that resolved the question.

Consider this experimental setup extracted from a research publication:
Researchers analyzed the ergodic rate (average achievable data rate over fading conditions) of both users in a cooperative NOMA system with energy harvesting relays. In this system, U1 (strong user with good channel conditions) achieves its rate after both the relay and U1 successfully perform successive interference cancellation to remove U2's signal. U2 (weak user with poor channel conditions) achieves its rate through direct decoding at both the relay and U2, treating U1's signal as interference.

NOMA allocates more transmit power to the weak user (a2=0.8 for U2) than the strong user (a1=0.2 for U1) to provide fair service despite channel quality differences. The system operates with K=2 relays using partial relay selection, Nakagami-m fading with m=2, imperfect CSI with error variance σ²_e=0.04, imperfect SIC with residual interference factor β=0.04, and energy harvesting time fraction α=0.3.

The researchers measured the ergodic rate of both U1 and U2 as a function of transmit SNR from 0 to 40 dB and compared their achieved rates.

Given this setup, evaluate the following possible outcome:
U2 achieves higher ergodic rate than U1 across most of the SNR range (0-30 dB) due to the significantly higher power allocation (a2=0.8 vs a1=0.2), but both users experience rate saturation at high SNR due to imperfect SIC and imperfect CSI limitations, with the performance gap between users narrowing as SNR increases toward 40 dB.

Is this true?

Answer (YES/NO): NO